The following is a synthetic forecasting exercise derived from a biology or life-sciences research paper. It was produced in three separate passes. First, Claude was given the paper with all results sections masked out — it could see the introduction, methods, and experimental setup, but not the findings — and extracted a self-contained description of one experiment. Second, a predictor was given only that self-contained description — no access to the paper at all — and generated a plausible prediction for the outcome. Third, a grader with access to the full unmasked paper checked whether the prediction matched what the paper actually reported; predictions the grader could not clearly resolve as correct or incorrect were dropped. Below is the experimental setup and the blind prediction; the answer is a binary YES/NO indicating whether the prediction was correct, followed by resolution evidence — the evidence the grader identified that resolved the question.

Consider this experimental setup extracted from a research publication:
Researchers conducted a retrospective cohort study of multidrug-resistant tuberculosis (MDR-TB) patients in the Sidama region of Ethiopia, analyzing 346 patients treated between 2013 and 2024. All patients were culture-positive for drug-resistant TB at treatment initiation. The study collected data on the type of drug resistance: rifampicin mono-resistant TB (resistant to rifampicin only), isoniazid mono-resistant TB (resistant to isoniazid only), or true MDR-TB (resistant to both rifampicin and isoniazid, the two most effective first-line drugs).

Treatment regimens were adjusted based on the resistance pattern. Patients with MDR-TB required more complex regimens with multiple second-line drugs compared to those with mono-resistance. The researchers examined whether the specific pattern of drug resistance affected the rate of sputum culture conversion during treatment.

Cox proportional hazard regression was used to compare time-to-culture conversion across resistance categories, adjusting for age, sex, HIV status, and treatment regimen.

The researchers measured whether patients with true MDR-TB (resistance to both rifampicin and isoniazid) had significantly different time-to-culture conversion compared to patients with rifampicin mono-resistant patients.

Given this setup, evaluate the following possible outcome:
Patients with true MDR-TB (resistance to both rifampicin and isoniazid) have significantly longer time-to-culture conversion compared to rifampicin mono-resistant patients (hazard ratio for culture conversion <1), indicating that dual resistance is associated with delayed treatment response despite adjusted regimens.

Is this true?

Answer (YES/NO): NO